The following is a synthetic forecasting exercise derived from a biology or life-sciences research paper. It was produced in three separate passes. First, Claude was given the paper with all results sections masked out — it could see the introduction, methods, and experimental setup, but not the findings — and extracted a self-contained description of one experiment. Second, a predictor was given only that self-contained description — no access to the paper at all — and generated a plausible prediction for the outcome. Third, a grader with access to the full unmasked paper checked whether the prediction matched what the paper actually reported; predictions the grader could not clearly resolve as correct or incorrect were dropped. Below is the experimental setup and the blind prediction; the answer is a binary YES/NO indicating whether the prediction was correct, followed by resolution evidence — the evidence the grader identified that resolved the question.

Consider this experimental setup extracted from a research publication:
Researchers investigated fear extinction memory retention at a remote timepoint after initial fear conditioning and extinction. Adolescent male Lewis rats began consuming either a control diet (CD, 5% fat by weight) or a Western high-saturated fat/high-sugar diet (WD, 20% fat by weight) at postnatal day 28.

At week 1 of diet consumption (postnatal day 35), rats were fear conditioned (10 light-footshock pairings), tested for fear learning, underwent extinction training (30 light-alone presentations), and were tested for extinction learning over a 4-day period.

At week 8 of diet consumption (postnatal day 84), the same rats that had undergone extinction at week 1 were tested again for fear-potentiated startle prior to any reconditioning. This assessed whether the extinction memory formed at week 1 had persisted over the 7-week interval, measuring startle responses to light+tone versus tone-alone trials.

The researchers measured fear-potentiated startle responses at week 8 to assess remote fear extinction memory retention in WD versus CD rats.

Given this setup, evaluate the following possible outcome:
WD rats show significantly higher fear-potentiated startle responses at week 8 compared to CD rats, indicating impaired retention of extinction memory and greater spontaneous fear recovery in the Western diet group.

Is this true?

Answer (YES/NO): NO